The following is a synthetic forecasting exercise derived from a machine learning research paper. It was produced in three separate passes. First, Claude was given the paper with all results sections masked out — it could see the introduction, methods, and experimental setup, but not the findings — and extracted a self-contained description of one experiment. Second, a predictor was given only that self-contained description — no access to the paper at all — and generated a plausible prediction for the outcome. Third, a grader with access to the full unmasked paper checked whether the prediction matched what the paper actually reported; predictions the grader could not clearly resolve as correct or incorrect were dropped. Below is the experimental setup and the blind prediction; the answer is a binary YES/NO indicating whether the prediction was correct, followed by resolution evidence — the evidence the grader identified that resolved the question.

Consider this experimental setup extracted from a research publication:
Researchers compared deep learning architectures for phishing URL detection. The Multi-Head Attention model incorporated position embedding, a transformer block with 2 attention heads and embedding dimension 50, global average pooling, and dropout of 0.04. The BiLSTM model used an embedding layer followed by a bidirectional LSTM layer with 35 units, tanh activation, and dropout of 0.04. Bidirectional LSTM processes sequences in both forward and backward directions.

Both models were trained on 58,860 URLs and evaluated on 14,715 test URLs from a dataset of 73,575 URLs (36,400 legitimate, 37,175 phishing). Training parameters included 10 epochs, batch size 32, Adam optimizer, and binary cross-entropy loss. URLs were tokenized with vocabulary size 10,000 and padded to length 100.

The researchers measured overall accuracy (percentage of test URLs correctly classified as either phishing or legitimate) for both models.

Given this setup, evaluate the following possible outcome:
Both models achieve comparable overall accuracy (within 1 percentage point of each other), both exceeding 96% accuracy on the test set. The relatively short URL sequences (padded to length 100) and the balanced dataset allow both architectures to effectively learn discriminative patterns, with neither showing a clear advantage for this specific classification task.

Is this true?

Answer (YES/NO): YES